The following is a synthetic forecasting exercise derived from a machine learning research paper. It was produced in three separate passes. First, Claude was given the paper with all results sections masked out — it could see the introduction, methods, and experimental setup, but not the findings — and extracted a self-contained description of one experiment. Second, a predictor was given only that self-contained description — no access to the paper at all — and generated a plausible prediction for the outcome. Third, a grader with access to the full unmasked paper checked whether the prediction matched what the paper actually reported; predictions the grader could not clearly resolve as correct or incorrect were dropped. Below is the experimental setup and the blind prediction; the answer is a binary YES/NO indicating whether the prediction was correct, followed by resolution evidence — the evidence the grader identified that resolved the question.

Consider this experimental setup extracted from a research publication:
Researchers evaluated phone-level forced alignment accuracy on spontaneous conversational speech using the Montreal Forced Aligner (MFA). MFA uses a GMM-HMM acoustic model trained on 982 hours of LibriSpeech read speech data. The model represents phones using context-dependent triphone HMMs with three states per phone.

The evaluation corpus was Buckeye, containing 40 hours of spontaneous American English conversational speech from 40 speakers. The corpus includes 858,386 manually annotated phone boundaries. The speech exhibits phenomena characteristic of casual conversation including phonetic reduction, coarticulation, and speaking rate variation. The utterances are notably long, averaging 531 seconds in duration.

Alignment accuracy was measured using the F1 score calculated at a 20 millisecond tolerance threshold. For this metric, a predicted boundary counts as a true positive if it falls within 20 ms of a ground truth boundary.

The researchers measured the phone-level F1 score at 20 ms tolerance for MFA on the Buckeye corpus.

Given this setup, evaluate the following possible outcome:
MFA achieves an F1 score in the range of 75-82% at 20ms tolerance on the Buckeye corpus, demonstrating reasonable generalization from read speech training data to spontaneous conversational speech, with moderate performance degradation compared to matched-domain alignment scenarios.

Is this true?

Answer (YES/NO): NO